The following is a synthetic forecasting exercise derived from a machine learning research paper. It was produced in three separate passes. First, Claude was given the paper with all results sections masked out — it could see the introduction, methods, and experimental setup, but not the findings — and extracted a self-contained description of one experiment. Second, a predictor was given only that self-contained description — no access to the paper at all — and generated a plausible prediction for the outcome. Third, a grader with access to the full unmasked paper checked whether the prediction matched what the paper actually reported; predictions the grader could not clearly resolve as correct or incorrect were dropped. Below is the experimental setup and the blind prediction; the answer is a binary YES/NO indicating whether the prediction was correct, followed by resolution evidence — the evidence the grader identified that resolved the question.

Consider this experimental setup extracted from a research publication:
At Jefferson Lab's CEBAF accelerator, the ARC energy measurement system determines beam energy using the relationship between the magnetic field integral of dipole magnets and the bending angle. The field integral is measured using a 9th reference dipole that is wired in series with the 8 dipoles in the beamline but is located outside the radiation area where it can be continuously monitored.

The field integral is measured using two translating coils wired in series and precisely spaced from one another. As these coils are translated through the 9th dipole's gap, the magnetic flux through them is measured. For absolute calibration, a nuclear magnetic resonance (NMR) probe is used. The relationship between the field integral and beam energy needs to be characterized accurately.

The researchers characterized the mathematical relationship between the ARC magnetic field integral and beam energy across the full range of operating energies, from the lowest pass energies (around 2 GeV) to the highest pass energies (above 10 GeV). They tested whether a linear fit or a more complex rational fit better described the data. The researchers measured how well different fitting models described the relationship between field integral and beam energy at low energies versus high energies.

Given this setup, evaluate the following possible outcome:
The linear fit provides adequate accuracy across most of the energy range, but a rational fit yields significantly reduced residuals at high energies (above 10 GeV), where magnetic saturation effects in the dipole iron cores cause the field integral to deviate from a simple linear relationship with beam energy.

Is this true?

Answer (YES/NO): YES